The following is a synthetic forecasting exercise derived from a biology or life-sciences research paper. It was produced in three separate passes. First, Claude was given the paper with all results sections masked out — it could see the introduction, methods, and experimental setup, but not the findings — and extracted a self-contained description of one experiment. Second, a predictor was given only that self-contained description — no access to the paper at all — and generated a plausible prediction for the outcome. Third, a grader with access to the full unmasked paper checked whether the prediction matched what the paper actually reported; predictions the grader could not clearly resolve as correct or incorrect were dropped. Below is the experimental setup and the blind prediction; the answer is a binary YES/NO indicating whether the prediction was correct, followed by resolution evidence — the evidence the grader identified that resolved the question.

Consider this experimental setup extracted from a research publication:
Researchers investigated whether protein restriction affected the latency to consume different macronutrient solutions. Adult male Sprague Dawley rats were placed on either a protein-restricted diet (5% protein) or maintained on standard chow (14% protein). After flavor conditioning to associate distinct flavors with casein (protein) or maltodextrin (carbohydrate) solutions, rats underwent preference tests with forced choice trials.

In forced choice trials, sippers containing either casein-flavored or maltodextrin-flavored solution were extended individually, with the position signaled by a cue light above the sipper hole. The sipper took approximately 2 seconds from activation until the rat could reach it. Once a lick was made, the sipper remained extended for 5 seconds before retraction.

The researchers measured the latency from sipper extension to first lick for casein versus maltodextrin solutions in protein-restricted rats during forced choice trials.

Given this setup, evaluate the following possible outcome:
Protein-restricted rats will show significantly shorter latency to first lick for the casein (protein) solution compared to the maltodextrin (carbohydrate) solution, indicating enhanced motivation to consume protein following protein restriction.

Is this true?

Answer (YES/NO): YES